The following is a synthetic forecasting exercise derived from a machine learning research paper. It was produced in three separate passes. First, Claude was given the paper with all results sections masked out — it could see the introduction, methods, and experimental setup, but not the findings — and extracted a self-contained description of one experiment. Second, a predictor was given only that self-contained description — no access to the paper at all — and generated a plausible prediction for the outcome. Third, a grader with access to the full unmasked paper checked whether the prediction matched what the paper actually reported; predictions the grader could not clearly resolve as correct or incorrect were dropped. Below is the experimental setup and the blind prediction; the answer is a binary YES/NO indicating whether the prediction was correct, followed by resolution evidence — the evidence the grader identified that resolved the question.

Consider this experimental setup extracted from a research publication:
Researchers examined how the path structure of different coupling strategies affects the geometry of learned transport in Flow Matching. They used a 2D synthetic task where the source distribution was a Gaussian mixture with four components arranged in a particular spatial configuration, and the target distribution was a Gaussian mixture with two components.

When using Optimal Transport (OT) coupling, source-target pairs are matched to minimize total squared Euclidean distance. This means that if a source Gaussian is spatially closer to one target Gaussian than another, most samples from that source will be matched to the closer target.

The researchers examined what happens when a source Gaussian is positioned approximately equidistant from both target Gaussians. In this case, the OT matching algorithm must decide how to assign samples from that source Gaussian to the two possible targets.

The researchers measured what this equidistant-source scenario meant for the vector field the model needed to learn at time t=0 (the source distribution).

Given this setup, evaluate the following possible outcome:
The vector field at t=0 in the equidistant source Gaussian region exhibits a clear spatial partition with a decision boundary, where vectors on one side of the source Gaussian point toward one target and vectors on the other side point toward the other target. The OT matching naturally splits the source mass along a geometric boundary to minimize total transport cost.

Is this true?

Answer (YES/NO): NO